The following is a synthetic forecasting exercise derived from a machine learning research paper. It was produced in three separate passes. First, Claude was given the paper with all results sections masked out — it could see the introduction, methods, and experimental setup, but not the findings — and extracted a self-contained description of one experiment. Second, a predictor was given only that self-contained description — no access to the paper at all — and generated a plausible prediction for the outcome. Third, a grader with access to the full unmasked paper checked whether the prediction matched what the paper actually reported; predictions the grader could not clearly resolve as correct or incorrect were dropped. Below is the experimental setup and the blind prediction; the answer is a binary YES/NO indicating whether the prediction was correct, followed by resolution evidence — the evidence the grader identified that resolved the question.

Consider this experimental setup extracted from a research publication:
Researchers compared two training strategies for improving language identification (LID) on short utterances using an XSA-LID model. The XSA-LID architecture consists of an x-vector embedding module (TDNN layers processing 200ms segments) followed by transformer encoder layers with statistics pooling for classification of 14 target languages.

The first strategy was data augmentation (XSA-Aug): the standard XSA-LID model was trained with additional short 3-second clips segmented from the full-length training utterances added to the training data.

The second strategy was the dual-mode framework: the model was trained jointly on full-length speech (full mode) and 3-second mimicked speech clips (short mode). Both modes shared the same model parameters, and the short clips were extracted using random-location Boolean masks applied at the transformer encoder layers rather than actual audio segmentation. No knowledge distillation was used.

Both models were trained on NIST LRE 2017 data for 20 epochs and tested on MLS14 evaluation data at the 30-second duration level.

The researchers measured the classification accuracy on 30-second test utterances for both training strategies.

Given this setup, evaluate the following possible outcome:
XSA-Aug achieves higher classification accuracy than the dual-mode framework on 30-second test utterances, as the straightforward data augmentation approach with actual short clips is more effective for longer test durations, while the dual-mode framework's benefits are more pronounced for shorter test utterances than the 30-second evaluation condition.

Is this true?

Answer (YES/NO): NO